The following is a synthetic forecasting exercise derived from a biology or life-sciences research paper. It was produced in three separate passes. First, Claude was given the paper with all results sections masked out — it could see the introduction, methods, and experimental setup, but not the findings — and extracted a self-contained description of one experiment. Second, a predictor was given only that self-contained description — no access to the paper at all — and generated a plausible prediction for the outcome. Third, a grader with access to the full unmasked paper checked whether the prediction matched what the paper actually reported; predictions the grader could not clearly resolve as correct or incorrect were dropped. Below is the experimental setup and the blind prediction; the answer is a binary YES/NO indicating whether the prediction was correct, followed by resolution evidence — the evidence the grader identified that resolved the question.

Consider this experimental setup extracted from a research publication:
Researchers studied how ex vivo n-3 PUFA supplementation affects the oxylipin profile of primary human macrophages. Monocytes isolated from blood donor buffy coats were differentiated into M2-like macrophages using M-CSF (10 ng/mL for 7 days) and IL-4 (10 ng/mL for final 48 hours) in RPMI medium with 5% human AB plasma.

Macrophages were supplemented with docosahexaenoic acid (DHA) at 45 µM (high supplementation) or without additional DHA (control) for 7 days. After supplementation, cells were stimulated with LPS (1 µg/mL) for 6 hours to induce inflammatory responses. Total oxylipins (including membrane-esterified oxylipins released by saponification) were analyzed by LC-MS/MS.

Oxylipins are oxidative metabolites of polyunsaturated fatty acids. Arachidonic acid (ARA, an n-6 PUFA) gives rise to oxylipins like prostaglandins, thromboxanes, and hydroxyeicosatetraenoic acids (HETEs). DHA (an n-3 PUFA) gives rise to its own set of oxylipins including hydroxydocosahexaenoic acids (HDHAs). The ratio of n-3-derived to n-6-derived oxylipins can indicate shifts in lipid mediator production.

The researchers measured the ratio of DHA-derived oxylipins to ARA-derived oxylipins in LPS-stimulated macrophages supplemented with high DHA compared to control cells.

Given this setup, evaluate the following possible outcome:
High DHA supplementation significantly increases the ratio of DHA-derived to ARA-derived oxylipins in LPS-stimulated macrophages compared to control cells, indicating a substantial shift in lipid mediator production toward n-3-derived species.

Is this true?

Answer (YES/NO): YES